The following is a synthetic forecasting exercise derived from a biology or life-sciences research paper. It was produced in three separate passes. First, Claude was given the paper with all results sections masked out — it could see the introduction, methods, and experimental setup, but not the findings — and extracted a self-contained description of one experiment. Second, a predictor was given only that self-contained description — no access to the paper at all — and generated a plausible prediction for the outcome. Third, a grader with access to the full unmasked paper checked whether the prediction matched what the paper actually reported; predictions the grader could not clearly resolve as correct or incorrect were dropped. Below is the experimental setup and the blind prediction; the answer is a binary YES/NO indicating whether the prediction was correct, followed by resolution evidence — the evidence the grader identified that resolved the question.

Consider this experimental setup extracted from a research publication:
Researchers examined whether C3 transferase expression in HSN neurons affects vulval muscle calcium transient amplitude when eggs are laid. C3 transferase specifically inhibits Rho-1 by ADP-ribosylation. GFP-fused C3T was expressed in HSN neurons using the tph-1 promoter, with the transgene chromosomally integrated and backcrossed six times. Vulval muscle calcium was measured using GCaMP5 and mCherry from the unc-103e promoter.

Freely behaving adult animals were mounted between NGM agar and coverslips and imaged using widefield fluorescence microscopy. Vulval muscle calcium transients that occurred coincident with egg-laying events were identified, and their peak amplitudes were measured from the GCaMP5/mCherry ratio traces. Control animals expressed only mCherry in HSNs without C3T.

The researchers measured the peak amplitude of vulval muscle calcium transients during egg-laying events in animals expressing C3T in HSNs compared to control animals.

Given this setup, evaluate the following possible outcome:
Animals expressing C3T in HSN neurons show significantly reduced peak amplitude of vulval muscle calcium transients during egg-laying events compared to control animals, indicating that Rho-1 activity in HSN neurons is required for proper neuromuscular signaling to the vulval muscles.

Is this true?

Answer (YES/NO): NO